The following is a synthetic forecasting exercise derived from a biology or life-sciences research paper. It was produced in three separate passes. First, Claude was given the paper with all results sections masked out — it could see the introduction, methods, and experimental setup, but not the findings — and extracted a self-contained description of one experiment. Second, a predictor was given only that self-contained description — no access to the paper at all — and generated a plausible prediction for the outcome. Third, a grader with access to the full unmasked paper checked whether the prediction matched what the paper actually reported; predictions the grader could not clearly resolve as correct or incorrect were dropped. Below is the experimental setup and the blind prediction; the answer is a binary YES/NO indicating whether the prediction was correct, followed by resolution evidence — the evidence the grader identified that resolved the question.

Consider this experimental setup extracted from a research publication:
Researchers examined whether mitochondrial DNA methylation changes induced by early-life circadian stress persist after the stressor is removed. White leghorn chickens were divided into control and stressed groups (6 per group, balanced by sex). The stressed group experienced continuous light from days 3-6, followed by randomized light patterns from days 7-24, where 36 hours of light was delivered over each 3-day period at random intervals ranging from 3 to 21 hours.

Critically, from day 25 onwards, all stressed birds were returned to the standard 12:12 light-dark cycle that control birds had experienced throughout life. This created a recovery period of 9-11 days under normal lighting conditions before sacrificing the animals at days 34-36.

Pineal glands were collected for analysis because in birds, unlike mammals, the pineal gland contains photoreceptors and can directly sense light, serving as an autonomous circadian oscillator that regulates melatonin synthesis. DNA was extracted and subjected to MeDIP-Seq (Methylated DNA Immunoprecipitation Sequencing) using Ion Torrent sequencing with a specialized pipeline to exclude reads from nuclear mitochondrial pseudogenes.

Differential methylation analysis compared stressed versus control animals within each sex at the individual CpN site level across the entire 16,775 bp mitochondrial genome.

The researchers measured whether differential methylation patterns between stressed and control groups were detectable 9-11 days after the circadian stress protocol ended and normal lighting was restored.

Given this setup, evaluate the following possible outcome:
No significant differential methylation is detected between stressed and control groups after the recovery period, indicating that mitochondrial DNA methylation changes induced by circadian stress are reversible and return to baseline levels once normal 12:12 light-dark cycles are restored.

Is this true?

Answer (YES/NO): NO